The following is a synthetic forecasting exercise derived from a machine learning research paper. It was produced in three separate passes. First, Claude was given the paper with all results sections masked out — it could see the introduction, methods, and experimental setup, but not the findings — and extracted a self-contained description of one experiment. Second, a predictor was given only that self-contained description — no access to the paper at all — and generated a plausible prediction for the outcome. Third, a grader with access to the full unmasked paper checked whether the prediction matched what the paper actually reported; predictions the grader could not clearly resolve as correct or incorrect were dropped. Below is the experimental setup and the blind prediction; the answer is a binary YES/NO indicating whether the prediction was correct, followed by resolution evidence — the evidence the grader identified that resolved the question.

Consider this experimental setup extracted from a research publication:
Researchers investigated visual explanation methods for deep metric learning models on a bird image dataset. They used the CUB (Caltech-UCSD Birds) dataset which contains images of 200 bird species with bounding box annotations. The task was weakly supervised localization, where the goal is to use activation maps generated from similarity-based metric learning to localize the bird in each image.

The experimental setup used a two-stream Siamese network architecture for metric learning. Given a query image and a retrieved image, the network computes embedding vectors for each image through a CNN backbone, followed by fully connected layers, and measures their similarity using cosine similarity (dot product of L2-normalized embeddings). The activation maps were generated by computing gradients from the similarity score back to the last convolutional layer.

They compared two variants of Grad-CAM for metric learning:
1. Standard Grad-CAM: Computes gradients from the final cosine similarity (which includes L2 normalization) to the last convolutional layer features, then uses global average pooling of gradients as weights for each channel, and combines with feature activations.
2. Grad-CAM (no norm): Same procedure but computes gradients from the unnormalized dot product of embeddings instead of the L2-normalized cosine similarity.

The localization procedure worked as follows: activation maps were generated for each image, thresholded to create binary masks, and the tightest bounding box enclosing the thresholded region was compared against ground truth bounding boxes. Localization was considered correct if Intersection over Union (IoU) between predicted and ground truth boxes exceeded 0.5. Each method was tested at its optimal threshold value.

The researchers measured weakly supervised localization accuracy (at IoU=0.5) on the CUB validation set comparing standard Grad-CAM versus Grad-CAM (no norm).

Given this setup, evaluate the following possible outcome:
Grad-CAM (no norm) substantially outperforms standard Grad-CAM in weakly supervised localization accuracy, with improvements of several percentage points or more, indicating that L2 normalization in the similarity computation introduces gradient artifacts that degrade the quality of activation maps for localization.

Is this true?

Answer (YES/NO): YES